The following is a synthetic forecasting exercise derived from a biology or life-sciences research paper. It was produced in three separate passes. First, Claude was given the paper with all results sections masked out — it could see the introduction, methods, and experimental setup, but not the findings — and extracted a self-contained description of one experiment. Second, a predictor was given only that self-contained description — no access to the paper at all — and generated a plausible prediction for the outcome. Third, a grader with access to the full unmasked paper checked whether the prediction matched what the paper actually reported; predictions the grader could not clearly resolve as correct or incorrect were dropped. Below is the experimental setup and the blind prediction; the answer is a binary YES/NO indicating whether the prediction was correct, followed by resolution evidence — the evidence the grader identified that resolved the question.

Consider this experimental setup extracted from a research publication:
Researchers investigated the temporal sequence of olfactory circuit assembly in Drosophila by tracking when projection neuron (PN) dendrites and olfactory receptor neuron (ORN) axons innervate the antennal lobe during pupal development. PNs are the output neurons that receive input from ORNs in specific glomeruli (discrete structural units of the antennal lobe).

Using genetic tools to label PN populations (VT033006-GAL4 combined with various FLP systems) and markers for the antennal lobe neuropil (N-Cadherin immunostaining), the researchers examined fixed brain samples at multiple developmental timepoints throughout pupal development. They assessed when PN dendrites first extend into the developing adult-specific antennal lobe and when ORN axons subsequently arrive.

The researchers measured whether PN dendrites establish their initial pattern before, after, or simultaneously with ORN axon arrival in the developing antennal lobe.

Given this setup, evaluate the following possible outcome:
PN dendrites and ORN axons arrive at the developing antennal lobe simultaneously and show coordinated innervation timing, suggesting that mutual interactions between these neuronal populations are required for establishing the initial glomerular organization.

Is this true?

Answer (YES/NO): NO